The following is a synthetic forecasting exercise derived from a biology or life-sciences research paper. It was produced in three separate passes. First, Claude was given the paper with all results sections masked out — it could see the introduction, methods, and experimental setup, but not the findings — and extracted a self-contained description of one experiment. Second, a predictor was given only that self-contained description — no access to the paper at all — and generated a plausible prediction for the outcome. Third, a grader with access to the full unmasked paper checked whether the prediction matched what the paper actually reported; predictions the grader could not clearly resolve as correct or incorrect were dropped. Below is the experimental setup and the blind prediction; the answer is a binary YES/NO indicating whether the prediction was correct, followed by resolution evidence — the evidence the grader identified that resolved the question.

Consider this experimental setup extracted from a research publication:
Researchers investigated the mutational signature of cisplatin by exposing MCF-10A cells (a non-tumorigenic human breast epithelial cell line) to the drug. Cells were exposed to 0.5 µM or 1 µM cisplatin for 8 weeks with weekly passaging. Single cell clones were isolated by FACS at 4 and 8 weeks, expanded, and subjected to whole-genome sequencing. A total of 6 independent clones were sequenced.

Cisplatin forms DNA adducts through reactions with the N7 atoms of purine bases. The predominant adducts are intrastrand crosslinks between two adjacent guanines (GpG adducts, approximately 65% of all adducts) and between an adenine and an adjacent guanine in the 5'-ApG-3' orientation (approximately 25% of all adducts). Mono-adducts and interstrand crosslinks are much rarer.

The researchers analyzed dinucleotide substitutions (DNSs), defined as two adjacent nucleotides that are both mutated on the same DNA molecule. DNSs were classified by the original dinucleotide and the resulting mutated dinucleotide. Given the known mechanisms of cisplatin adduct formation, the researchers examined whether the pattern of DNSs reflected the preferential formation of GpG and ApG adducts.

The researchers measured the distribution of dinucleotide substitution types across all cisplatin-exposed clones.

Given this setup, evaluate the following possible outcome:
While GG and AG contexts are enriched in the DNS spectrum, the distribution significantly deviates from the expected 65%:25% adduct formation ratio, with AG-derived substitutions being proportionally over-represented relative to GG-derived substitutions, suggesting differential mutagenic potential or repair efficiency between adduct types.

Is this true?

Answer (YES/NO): YES